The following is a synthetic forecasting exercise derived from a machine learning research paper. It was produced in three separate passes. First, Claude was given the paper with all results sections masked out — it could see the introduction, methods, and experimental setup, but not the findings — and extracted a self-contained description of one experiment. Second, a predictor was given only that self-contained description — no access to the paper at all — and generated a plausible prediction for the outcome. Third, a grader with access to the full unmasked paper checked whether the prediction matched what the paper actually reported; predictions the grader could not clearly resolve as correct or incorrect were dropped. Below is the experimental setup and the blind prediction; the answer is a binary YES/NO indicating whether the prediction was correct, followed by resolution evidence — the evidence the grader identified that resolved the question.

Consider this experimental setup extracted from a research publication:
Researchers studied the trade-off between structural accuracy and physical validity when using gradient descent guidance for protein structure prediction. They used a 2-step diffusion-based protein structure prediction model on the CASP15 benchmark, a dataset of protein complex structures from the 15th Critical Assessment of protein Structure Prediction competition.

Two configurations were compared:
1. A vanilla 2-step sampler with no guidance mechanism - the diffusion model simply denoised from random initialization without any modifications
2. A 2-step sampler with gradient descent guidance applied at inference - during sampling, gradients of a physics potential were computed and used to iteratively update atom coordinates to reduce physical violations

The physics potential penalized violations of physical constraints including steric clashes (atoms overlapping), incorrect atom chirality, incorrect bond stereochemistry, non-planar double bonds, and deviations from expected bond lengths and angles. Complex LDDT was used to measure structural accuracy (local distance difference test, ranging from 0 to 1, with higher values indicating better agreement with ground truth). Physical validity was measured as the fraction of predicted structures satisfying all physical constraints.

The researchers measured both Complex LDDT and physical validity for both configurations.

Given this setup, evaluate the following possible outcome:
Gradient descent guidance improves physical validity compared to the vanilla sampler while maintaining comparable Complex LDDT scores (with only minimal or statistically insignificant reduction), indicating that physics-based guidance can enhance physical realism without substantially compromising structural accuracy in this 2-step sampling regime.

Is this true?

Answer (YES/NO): YES